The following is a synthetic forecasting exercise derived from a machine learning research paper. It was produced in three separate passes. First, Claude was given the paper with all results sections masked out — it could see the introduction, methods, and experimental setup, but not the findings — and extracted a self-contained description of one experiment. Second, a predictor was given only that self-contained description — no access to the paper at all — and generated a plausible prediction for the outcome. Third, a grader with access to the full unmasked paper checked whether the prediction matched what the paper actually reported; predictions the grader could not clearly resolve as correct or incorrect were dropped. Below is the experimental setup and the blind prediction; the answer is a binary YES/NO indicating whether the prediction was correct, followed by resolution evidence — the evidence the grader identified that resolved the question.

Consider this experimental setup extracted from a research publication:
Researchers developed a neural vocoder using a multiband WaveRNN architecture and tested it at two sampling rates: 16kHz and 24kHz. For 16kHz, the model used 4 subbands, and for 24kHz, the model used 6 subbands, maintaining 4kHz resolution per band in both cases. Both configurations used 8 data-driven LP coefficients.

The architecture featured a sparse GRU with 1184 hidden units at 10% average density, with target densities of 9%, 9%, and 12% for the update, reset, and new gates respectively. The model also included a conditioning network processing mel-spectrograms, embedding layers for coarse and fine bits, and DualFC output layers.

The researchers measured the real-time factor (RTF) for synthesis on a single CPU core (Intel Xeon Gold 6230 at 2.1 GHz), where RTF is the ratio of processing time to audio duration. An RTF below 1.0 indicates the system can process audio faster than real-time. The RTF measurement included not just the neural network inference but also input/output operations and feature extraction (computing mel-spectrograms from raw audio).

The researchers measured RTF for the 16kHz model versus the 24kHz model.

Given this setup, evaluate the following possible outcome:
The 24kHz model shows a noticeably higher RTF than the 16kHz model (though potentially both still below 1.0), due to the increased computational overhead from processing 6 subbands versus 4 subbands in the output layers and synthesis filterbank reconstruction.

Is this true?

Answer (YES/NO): YES